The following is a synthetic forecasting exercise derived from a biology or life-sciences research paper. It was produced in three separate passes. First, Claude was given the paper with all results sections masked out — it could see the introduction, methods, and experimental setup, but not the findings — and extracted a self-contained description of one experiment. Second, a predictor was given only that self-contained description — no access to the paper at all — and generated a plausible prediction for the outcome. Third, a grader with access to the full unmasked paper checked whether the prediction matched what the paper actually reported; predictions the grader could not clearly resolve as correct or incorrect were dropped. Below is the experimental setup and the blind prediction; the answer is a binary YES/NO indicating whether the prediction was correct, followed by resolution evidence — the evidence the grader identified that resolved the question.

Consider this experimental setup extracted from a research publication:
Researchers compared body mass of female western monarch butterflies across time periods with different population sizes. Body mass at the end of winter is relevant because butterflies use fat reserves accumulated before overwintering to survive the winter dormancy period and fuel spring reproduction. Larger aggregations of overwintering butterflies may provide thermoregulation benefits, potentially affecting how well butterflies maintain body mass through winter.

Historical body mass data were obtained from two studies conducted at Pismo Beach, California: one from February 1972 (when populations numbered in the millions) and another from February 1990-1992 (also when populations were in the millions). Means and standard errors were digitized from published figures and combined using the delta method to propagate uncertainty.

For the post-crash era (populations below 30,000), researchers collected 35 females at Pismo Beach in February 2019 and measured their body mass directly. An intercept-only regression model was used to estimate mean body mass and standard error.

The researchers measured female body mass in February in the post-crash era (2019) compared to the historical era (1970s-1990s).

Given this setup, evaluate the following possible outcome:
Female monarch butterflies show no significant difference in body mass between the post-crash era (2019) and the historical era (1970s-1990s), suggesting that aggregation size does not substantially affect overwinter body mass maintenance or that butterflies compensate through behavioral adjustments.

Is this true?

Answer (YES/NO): YES